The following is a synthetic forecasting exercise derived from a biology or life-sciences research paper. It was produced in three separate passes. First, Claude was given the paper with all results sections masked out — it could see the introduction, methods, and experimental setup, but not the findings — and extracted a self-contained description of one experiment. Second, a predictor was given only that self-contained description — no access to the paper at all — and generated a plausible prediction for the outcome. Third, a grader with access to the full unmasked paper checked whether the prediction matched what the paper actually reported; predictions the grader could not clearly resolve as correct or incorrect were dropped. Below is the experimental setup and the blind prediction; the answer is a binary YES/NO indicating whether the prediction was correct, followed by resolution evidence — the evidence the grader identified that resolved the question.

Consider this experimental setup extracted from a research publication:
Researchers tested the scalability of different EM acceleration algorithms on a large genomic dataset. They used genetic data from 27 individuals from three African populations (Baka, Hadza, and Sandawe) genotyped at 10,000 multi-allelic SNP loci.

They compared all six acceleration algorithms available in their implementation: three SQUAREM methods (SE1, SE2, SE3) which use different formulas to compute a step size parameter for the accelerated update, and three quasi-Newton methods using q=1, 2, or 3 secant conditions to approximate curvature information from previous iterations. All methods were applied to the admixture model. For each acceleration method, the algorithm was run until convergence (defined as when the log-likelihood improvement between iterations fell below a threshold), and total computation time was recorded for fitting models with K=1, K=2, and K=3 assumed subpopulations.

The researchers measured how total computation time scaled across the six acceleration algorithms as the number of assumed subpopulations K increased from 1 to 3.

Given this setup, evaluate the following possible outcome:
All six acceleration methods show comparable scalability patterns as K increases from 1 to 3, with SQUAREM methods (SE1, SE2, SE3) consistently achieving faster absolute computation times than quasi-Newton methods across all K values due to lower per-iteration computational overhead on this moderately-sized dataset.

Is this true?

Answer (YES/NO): NO